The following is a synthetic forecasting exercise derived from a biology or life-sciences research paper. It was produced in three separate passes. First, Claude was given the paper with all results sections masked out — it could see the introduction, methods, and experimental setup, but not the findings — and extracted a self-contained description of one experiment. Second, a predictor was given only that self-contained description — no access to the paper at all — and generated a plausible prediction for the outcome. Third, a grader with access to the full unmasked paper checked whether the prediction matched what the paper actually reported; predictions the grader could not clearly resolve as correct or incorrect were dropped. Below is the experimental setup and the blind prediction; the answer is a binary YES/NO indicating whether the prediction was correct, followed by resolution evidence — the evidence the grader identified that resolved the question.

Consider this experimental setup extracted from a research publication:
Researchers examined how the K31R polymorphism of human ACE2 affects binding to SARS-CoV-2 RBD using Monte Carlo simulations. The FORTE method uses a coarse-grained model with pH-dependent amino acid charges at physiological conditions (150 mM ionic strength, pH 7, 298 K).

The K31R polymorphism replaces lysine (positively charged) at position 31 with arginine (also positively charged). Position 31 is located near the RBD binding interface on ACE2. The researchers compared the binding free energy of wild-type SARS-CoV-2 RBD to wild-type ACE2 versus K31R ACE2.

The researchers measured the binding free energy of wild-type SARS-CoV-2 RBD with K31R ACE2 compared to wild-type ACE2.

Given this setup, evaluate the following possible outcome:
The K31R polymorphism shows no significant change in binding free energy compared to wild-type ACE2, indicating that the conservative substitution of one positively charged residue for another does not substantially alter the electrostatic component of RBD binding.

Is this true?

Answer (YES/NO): YES